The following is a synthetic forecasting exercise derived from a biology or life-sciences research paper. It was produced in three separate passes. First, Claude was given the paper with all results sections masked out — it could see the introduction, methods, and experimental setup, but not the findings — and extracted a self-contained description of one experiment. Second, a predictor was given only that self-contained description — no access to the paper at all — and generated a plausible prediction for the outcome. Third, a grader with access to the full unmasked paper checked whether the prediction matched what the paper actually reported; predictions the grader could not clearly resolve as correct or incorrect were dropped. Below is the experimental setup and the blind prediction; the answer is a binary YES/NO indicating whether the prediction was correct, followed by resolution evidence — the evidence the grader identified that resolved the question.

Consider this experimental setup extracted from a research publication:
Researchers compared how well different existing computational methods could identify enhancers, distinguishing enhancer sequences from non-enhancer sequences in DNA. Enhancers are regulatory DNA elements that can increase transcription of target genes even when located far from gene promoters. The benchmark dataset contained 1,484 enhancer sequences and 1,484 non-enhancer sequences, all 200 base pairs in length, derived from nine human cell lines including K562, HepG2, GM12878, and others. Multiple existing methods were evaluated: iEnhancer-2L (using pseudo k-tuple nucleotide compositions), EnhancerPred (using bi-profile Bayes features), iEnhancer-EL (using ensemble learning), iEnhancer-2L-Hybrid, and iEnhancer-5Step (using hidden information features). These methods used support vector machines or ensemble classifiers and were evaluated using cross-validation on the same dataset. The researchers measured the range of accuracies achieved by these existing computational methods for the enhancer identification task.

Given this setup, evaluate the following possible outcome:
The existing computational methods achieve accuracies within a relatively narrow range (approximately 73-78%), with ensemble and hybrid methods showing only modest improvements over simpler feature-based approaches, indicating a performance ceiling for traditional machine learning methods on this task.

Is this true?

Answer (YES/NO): NO